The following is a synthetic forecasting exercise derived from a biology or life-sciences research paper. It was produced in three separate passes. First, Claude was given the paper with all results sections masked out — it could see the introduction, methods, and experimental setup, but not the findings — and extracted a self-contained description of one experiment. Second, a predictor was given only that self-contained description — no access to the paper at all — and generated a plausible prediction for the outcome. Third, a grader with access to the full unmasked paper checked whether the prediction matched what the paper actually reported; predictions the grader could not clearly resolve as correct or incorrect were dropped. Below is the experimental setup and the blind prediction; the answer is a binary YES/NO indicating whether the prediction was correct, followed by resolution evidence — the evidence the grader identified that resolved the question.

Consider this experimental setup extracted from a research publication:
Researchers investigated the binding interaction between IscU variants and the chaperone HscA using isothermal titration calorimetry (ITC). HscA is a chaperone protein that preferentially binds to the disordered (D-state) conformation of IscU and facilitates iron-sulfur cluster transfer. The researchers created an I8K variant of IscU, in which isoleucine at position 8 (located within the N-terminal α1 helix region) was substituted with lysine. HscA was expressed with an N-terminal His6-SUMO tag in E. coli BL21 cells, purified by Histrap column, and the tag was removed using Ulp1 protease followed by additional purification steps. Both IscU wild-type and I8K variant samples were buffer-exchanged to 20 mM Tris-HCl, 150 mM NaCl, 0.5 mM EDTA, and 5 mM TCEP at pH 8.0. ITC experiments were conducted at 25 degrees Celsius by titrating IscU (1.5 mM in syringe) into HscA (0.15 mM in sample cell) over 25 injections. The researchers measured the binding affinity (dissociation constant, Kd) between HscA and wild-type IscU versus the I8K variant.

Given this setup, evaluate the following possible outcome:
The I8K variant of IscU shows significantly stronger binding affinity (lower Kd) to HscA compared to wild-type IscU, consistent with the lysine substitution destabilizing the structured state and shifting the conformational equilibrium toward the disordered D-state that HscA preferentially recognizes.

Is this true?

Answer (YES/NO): NO